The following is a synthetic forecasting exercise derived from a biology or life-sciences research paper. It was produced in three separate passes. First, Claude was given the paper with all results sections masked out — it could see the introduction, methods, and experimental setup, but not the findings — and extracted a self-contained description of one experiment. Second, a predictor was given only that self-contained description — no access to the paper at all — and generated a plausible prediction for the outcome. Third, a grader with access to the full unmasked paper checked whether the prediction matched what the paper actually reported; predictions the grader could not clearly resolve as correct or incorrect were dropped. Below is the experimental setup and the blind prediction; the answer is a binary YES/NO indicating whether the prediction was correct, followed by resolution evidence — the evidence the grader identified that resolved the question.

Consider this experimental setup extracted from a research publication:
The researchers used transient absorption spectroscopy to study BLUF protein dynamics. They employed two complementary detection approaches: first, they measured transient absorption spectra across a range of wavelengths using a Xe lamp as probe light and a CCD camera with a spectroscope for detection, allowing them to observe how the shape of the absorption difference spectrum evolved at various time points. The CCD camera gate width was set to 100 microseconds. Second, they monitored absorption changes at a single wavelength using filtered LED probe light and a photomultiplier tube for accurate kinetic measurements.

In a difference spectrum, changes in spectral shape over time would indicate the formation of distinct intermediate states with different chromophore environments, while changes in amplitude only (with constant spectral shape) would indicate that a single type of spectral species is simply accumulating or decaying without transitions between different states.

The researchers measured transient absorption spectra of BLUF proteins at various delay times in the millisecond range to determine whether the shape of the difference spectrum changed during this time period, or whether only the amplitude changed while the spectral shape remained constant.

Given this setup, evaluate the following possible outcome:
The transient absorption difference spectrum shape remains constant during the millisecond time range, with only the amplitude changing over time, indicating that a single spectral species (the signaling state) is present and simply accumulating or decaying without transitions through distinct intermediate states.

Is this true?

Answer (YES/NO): NO